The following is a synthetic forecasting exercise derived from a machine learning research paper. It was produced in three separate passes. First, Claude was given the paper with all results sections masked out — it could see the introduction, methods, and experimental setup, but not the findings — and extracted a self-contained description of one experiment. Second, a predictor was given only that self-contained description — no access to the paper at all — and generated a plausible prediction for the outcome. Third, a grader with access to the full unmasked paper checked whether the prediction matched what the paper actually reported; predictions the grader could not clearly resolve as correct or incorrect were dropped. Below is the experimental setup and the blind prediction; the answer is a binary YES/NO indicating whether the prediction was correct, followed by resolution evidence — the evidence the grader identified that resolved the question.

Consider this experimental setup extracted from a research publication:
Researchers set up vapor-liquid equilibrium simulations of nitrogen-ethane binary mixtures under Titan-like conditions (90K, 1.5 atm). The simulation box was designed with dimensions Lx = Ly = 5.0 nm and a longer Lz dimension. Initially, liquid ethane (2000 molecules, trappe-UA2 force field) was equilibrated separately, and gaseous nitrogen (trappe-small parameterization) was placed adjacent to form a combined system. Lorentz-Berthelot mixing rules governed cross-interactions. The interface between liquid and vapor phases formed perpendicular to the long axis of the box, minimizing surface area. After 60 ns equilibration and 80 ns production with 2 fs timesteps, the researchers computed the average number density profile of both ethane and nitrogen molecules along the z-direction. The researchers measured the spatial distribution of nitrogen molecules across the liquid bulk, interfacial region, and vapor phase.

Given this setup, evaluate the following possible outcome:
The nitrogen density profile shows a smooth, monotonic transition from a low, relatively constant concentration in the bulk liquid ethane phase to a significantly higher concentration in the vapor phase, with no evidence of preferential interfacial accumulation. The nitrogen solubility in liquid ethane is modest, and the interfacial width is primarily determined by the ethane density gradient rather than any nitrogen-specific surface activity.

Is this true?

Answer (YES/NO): NO